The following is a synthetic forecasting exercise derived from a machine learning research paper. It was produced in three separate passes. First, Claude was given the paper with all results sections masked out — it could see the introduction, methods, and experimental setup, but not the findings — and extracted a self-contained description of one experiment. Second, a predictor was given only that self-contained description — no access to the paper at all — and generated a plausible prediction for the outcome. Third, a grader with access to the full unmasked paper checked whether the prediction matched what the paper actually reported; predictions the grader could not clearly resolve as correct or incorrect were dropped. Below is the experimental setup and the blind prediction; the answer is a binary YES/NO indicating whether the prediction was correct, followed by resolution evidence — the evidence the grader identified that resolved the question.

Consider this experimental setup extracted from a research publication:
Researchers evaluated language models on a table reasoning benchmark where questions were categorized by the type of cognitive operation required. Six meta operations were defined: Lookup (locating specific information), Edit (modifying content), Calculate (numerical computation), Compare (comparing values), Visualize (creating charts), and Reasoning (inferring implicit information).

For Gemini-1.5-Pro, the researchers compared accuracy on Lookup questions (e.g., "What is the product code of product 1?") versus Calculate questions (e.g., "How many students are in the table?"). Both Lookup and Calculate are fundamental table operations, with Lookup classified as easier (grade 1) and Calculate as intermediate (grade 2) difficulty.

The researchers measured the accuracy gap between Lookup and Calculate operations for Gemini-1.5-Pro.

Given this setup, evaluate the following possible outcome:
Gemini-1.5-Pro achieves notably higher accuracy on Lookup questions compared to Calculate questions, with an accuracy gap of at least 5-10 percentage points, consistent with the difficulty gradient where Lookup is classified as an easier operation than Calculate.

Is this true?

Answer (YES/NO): YES